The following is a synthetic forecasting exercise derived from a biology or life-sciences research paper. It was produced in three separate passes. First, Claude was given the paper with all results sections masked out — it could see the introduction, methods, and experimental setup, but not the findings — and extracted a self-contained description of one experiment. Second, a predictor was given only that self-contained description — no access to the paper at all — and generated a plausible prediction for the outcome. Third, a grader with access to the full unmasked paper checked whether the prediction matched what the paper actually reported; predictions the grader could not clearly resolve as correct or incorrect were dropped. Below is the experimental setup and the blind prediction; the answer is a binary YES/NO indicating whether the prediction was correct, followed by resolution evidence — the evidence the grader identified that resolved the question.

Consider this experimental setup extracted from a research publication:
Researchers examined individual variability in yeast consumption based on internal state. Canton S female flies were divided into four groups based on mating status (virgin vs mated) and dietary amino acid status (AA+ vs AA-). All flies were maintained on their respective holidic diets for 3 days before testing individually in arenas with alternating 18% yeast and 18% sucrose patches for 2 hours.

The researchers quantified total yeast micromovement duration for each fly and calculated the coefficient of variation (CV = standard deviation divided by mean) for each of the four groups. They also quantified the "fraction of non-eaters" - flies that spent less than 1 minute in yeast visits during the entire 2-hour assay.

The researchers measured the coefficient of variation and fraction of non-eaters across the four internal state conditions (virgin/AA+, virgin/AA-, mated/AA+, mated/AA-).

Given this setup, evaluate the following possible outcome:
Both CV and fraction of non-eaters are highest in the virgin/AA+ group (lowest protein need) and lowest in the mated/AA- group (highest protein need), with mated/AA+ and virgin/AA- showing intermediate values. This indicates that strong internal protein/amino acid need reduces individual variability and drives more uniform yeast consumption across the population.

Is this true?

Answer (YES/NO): NO